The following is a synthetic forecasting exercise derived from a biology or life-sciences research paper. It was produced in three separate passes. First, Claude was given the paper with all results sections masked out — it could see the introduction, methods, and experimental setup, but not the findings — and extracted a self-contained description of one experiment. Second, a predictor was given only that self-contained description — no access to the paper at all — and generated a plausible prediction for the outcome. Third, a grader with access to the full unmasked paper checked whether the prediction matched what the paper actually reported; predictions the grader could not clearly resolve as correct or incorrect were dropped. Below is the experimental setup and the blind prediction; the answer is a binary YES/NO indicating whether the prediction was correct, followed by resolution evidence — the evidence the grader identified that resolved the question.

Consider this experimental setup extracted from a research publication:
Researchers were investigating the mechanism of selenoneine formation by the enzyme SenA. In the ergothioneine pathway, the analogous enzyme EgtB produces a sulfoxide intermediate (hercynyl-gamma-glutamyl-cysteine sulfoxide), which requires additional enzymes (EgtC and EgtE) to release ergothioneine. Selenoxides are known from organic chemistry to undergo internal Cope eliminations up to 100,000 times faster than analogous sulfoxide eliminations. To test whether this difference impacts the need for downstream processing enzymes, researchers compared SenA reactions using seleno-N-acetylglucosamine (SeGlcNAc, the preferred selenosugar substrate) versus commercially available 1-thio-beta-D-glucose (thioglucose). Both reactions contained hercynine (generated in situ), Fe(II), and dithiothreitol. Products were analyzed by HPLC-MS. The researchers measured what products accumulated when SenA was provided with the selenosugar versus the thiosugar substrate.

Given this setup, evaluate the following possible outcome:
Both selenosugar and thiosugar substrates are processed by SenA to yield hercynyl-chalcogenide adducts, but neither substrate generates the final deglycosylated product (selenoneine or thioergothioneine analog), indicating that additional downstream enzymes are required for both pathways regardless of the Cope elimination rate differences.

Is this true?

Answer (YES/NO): NO